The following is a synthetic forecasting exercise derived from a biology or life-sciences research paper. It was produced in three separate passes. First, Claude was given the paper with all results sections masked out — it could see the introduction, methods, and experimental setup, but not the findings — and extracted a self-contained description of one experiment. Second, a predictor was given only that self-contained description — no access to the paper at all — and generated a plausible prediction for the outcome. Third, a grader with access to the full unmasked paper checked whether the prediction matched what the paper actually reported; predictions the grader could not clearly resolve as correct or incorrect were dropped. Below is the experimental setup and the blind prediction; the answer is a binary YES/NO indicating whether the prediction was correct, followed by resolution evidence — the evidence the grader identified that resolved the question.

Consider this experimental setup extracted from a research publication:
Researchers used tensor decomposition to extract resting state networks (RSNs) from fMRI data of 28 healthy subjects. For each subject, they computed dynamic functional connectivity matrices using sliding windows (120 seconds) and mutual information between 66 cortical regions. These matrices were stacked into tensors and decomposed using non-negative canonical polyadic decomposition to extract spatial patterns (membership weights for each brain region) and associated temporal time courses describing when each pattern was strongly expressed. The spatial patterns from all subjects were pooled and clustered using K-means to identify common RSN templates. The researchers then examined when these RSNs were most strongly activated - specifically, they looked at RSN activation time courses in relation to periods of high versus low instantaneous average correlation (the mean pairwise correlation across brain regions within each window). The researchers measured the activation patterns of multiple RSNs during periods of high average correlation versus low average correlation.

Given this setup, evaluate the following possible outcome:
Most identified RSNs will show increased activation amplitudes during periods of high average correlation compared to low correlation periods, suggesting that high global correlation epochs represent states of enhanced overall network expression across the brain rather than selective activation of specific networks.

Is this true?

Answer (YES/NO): YES